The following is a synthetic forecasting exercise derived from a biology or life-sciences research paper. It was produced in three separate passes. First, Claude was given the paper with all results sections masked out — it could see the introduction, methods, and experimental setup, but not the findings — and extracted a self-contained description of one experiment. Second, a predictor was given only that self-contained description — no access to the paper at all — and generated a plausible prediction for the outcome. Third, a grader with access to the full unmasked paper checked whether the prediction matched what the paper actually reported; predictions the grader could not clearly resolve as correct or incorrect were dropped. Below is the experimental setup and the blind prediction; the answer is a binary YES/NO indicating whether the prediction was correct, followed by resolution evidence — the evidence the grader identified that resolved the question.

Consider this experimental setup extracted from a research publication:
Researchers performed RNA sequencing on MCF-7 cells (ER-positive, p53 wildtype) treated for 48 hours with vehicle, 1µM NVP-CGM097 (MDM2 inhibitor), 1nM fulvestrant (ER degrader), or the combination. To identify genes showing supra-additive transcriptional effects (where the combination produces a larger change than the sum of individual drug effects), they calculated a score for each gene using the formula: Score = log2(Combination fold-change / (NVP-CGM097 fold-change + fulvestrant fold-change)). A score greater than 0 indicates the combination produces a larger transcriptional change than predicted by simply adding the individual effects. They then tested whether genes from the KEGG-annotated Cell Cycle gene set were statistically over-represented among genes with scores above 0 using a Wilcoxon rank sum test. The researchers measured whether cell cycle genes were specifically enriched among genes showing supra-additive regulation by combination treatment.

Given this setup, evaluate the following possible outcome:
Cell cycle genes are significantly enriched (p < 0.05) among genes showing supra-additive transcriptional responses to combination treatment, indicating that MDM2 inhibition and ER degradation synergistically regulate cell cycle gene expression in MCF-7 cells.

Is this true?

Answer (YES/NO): YES